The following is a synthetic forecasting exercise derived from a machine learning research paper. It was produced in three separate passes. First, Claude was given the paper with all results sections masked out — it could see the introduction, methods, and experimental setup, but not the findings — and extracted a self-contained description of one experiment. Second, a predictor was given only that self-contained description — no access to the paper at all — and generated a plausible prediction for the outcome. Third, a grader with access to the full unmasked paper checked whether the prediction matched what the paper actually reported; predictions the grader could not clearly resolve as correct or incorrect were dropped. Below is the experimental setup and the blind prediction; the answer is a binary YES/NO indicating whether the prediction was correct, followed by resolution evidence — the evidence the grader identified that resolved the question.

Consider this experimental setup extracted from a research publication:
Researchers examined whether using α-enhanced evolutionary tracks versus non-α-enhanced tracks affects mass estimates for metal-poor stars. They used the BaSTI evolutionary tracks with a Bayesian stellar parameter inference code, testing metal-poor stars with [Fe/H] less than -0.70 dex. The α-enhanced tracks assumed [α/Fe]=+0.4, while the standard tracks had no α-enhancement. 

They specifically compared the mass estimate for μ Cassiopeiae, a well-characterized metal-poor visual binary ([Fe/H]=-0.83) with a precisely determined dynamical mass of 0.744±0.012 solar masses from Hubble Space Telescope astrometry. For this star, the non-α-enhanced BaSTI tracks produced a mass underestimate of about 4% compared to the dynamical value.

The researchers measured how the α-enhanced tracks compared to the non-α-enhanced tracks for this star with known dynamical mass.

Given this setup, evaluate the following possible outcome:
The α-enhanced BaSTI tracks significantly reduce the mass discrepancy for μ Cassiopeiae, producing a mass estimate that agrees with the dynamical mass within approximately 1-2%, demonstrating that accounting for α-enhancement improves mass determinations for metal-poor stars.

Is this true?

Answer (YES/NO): NO